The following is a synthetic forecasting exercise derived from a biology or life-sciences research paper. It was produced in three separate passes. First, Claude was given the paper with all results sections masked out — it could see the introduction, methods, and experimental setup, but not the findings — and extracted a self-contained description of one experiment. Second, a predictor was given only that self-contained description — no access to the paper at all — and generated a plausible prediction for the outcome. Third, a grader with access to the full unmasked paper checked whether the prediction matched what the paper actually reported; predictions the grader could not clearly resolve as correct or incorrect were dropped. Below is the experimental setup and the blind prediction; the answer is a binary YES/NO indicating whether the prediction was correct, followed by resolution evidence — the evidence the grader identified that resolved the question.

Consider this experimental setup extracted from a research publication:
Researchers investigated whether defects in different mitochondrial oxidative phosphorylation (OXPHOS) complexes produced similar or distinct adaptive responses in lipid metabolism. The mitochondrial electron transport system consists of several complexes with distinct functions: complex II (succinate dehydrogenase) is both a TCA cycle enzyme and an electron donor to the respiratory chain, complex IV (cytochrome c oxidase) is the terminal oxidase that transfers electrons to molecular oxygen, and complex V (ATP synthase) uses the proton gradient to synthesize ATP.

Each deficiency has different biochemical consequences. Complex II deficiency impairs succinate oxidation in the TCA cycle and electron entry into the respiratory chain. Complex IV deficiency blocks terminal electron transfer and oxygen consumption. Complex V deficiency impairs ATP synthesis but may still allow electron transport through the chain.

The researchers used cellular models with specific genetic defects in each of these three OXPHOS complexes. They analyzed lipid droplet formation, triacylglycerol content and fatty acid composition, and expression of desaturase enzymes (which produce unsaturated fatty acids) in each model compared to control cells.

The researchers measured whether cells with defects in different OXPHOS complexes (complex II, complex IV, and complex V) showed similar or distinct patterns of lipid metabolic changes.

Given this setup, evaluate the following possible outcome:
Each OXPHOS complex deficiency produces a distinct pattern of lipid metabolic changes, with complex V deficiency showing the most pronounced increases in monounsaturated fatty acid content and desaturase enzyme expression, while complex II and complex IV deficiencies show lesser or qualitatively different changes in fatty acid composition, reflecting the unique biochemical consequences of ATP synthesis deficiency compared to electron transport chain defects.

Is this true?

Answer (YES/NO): NO